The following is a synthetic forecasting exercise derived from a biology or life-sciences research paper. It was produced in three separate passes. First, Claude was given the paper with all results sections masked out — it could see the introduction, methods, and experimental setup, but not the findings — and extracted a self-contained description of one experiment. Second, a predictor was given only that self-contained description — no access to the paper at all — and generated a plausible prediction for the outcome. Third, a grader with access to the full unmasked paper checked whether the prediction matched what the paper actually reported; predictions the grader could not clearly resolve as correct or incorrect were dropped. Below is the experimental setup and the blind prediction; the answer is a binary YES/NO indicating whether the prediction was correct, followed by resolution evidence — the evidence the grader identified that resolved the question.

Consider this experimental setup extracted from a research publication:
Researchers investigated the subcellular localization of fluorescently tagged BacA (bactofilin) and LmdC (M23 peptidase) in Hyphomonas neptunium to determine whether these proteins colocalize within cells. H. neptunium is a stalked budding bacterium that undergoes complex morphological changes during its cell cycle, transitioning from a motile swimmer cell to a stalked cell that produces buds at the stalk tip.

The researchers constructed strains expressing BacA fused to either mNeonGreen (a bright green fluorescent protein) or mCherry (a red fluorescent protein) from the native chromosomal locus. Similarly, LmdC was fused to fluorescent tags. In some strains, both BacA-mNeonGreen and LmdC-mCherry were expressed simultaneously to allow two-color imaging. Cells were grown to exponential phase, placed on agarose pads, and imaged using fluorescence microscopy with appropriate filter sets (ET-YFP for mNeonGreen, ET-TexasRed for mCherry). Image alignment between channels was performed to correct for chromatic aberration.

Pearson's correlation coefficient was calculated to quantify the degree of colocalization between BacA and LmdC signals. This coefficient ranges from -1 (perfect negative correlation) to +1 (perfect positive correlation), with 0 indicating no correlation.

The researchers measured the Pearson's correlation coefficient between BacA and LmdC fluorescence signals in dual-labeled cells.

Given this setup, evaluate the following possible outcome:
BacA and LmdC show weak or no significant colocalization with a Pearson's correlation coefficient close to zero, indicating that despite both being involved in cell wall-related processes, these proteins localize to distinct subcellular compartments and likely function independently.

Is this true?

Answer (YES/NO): NO